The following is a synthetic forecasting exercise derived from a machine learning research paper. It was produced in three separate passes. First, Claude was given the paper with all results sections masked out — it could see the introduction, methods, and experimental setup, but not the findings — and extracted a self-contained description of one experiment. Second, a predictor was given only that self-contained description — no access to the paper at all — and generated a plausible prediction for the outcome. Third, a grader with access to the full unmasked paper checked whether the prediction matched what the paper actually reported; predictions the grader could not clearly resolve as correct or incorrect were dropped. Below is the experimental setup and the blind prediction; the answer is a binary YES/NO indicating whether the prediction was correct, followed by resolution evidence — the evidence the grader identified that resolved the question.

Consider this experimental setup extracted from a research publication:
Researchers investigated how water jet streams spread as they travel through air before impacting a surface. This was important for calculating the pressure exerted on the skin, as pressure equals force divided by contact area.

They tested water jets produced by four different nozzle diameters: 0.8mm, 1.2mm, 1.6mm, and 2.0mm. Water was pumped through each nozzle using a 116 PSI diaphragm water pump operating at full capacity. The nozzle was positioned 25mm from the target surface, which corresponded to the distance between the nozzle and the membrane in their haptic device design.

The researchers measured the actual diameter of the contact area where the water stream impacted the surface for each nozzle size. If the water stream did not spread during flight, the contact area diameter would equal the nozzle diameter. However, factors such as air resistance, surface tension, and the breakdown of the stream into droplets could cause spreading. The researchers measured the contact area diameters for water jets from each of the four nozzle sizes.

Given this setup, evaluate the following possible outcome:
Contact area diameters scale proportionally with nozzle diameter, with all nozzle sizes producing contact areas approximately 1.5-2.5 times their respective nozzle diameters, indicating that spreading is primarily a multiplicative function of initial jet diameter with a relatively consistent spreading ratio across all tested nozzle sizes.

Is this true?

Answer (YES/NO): NO